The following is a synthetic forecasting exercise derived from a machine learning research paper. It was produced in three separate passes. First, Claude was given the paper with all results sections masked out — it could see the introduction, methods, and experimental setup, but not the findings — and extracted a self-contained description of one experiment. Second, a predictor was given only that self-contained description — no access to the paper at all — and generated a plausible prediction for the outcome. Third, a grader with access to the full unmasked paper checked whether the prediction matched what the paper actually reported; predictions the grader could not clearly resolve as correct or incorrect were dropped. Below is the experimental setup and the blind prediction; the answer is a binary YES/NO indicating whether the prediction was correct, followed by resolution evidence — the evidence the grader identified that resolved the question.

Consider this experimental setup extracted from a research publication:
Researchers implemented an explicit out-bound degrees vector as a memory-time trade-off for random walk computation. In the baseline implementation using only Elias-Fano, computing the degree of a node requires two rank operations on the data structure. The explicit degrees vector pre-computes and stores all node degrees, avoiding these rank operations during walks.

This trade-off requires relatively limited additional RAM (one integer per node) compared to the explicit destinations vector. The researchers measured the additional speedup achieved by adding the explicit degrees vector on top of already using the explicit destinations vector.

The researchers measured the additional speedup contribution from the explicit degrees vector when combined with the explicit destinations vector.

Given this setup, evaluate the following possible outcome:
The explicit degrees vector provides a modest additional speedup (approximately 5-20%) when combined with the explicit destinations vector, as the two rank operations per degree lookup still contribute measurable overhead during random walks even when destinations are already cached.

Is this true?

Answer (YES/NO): YES